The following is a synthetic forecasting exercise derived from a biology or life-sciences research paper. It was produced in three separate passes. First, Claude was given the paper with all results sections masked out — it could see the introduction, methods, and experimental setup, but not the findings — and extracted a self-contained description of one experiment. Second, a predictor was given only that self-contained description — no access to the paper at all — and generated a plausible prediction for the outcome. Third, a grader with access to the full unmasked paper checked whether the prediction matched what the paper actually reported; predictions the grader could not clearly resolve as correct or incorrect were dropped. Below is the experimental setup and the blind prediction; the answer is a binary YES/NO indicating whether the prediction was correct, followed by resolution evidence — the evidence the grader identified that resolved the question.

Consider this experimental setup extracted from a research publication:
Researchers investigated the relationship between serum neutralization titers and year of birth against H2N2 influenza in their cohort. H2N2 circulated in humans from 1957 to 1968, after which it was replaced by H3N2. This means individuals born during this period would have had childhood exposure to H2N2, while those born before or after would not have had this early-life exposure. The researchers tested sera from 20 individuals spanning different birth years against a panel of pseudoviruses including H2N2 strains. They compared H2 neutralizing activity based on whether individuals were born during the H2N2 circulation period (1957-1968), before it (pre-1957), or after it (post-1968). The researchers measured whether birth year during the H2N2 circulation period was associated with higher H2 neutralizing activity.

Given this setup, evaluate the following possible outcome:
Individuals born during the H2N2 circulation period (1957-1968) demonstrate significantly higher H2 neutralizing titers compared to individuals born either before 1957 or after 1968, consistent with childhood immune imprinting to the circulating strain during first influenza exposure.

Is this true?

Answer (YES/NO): YES